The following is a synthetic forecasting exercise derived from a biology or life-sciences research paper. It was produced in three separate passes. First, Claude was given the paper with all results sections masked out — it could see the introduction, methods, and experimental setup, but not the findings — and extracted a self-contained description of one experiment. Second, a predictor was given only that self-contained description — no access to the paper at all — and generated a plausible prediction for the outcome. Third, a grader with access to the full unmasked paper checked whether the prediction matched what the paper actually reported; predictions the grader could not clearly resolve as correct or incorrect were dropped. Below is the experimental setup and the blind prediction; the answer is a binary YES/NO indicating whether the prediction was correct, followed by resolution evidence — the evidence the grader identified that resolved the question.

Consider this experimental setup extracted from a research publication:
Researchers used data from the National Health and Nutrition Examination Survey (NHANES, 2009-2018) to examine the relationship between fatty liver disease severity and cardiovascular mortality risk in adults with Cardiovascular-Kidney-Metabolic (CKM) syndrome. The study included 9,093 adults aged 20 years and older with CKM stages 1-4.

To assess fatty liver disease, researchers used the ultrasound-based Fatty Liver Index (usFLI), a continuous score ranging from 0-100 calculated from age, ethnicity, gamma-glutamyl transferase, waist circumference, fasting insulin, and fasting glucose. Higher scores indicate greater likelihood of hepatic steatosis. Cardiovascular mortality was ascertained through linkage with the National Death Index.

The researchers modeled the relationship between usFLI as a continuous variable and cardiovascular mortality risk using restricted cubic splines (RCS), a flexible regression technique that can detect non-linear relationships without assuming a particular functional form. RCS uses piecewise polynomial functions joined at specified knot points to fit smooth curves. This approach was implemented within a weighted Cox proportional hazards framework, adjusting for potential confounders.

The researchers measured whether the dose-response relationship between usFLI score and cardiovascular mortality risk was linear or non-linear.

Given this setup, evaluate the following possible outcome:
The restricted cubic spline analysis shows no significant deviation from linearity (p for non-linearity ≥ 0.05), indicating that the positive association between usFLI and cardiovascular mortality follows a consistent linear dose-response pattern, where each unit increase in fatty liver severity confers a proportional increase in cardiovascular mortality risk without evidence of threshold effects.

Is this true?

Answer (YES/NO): YES